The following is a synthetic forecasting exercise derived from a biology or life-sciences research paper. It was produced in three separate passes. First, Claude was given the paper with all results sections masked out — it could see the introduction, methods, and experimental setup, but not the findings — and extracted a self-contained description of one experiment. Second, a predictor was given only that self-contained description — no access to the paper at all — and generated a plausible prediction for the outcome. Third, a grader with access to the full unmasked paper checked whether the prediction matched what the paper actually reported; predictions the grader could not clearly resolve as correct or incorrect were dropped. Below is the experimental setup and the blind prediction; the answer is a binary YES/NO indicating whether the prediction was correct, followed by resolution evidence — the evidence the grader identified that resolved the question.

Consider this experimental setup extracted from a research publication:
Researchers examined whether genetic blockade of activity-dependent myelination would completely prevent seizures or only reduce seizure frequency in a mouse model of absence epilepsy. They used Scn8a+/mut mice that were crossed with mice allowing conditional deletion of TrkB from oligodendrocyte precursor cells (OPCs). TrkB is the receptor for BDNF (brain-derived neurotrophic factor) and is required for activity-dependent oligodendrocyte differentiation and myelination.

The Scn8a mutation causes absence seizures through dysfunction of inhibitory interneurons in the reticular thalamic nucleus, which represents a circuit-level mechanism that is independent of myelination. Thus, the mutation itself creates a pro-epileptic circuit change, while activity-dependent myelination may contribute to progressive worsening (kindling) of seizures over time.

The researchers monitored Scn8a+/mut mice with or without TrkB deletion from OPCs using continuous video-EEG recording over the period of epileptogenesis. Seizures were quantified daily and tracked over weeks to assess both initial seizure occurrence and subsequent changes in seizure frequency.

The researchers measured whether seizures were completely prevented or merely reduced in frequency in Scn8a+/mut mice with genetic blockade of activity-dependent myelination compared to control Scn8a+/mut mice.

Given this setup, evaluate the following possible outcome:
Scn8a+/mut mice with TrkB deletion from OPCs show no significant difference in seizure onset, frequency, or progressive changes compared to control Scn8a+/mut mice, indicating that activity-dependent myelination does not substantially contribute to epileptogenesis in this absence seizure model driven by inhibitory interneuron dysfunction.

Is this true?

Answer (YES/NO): NO